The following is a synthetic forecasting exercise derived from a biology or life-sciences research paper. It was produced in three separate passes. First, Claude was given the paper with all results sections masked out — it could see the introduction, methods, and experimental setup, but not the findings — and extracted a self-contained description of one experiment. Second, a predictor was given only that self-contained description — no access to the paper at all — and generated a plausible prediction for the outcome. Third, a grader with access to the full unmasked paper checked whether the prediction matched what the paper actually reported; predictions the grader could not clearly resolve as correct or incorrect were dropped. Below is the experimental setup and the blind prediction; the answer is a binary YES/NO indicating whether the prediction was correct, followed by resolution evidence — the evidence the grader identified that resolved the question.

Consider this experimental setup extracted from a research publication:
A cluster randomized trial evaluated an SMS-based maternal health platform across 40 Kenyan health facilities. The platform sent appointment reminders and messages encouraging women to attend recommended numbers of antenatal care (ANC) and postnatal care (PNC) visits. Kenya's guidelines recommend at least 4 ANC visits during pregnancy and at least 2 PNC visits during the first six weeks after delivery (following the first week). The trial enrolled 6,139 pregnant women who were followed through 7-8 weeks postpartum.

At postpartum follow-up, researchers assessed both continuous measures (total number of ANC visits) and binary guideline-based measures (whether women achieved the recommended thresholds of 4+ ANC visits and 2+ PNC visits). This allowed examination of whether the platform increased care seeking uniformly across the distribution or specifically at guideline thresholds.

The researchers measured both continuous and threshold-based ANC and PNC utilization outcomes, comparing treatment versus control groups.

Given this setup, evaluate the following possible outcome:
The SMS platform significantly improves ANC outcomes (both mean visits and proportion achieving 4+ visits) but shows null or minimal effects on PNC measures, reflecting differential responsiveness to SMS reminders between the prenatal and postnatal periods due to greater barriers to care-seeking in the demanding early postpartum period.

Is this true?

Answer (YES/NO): NO